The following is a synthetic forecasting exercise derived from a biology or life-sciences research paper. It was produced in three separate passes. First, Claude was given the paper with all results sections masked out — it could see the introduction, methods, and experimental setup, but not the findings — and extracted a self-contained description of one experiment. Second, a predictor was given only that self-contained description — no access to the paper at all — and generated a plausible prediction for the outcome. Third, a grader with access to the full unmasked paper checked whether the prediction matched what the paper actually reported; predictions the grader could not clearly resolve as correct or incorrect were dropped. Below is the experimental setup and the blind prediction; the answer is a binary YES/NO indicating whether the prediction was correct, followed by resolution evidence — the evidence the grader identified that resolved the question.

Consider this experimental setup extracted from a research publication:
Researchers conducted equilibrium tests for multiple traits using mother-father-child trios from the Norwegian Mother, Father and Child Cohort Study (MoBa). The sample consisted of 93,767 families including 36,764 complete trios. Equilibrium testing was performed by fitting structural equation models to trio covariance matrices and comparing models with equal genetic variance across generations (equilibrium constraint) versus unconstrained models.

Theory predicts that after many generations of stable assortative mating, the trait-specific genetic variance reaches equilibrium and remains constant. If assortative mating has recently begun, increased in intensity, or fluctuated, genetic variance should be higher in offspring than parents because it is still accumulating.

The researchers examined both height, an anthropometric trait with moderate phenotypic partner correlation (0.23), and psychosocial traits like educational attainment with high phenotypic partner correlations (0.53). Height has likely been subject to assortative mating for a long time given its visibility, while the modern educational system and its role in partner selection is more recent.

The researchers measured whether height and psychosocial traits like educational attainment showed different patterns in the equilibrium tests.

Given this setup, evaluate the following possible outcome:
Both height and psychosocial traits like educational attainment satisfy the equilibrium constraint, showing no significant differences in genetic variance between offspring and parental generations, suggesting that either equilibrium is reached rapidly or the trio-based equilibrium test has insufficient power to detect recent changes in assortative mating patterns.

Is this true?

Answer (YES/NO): NO